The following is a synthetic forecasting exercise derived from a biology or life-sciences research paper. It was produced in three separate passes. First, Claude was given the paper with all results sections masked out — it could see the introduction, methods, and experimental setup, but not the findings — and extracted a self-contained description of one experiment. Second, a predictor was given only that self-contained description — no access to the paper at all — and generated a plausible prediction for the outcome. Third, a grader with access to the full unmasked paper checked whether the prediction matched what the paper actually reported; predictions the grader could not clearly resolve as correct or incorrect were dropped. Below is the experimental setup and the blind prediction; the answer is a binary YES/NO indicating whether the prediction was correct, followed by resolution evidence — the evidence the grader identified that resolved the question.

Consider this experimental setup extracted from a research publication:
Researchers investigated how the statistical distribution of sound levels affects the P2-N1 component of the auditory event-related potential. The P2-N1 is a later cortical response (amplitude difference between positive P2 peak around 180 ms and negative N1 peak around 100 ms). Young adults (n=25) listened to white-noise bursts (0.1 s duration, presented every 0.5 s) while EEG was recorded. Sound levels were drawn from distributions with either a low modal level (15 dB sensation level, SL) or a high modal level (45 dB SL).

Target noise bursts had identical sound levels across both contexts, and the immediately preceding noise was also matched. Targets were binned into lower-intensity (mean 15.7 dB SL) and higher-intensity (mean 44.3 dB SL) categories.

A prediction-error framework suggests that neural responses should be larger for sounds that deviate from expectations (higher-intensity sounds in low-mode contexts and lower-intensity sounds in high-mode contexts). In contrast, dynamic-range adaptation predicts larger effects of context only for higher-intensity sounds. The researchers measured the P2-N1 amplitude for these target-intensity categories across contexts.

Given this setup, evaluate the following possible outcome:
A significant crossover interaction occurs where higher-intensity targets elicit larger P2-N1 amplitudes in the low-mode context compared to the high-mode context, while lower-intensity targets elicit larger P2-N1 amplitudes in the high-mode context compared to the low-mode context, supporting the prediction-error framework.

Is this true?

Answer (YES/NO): NO